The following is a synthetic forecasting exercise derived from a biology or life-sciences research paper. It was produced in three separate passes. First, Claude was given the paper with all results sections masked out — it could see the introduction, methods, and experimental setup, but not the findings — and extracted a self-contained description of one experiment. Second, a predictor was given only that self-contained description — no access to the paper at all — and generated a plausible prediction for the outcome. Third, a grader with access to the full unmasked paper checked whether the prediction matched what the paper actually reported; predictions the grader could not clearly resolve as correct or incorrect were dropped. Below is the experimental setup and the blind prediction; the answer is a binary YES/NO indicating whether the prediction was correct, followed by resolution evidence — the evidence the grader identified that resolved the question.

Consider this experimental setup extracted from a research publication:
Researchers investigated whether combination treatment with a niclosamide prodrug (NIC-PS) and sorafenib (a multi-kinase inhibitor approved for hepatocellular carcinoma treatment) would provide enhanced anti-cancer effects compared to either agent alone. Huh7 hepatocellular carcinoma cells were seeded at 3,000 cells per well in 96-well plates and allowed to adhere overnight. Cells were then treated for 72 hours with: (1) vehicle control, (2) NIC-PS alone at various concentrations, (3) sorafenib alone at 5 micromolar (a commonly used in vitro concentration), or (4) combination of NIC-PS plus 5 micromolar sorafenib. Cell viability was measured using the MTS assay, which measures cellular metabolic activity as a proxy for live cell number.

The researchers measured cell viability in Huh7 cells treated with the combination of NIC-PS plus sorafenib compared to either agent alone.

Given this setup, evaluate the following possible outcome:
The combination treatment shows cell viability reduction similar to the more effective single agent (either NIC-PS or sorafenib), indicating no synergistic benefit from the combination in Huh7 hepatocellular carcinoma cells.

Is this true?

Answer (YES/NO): NO